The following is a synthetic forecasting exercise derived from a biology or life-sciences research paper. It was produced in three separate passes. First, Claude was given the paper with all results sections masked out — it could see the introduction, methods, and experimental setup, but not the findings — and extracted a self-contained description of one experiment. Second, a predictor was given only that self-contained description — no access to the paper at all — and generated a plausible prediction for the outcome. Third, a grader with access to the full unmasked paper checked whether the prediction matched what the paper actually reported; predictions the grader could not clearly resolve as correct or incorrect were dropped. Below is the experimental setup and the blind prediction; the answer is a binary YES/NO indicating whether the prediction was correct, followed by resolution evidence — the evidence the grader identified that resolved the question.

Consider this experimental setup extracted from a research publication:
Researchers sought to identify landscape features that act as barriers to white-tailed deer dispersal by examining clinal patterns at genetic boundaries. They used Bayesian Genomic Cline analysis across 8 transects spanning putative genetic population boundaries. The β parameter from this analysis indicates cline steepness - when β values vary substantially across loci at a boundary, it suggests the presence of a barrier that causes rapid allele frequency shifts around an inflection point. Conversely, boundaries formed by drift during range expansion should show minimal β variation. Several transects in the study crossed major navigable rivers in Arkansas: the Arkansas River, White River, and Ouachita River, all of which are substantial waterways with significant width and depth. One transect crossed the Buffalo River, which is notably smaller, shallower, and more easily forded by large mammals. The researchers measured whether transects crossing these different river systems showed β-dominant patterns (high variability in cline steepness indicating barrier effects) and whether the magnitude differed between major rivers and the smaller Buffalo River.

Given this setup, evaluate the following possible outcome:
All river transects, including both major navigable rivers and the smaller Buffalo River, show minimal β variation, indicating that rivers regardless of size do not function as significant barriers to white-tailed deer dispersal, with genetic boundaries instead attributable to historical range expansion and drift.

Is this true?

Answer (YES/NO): NO